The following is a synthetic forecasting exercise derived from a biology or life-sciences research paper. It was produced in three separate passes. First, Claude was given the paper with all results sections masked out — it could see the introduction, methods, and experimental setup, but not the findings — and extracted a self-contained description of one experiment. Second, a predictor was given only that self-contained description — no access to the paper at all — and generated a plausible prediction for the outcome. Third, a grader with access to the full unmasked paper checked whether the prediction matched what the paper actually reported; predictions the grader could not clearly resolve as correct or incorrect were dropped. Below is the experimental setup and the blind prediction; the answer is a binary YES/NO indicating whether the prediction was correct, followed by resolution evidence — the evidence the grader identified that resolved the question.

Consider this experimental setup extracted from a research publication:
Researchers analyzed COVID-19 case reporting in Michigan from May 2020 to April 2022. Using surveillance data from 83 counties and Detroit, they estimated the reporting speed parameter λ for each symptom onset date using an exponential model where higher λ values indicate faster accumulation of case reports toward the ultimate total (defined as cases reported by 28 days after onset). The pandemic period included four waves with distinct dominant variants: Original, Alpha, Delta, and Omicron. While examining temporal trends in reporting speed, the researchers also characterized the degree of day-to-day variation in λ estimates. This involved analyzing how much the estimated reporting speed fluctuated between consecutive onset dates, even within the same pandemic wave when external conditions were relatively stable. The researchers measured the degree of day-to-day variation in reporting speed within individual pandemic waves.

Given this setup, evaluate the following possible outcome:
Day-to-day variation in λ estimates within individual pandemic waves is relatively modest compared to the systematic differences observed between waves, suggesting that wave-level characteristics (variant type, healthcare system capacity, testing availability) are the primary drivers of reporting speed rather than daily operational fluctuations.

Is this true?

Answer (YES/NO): NO